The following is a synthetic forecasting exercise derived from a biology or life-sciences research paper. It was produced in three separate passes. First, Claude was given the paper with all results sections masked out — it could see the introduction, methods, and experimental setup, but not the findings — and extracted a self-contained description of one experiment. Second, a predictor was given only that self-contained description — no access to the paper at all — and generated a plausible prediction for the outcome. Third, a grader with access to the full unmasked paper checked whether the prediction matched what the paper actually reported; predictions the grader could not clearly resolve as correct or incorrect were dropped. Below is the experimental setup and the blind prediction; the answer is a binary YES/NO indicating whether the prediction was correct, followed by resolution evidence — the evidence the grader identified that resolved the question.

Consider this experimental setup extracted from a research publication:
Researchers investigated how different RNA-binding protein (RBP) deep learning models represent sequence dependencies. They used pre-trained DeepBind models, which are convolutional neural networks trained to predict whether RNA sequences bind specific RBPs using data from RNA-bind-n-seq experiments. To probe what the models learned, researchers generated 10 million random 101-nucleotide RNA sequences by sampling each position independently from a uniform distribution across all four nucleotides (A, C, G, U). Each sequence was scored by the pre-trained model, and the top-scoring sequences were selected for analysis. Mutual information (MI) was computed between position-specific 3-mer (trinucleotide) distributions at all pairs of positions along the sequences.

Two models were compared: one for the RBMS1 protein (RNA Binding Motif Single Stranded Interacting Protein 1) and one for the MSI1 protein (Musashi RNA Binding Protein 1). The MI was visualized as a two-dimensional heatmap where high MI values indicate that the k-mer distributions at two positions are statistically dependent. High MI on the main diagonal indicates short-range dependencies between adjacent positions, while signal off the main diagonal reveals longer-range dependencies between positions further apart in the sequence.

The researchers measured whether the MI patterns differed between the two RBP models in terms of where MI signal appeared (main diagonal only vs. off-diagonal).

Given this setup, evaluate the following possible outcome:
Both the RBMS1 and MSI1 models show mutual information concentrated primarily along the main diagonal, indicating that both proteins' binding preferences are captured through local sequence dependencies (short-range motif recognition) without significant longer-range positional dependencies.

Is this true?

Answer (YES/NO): NO